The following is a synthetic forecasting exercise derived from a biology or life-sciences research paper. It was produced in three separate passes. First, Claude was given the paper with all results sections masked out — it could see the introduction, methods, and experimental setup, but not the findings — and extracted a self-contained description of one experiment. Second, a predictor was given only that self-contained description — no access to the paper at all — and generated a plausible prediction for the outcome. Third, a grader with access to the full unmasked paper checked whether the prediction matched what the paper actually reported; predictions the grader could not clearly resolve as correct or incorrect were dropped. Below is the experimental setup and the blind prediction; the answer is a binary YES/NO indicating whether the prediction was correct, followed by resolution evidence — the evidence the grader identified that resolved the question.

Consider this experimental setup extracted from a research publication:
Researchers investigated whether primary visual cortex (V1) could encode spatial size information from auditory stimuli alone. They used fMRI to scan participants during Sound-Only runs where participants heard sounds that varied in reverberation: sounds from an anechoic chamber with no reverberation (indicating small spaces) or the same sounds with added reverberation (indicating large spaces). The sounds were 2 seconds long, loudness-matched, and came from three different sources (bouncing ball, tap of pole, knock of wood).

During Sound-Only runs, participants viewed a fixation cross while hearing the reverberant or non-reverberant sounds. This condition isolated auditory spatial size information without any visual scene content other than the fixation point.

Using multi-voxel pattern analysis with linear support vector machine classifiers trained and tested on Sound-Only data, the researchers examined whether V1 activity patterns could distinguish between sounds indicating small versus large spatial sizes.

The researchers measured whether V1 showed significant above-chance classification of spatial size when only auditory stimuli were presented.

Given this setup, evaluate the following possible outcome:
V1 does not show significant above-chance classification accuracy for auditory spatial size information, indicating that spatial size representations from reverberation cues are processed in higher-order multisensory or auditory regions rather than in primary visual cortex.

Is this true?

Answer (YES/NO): NO